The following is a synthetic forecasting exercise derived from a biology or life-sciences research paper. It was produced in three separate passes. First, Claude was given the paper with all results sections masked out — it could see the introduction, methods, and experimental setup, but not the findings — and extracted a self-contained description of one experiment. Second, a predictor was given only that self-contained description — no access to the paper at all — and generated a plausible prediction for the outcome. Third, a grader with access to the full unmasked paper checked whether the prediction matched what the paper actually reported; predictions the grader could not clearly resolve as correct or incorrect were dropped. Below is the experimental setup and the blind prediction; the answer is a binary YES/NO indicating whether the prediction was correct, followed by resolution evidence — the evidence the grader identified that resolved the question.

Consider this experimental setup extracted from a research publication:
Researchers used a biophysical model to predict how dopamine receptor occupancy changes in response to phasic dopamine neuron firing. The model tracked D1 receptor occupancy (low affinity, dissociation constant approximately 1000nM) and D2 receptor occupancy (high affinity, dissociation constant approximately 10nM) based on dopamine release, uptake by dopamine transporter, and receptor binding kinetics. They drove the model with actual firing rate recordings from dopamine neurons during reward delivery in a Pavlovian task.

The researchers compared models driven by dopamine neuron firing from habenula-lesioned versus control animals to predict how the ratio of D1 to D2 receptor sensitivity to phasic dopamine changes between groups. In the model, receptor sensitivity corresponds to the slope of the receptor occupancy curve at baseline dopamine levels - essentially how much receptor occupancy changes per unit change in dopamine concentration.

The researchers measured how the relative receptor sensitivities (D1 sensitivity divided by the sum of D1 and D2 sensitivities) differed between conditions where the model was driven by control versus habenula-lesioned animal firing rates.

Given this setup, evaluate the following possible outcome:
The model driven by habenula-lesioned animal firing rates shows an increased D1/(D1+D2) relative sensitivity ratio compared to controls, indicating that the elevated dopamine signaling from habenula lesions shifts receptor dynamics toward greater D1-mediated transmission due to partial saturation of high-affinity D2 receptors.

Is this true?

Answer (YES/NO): YES